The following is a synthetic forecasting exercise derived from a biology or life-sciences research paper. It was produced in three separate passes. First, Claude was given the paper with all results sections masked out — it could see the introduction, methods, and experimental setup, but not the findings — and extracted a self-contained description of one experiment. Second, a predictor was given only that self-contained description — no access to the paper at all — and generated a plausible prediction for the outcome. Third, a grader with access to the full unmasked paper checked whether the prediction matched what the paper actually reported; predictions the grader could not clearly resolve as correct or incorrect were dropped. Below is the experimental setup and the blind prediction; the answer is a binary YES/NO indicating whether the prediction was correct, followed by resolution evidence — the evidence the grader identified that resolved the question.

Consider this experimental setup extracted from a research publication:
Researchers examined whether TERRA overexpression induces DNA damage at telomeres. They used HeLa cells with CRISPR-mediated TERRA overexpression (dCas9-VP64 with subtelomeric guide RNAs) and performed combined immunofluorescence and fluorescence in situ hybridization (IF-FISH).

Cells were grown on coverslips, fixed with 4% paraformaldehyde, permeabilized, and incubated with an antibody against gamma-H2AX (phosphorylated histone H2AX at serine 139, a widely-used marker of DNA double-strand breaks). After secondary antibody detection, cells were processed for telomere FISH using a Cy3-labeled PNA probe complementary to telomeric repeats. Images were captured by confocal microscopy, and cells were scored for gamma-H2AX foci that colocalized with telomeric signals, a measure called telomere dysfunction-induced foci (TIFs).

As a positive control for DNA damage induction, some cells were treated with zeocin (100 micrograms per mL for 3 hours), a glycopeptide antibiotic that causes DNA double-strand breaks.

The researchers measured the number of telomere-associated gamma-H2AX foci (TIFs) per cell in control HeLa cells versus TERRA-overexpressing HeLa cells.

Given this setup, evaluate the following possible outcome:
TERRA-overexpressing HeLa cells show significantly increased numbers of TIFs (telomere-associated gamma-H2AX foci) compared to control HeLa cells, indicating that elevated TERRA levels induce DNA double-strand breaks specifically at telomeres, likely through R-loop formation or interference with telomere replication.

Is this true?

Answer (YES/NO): YES